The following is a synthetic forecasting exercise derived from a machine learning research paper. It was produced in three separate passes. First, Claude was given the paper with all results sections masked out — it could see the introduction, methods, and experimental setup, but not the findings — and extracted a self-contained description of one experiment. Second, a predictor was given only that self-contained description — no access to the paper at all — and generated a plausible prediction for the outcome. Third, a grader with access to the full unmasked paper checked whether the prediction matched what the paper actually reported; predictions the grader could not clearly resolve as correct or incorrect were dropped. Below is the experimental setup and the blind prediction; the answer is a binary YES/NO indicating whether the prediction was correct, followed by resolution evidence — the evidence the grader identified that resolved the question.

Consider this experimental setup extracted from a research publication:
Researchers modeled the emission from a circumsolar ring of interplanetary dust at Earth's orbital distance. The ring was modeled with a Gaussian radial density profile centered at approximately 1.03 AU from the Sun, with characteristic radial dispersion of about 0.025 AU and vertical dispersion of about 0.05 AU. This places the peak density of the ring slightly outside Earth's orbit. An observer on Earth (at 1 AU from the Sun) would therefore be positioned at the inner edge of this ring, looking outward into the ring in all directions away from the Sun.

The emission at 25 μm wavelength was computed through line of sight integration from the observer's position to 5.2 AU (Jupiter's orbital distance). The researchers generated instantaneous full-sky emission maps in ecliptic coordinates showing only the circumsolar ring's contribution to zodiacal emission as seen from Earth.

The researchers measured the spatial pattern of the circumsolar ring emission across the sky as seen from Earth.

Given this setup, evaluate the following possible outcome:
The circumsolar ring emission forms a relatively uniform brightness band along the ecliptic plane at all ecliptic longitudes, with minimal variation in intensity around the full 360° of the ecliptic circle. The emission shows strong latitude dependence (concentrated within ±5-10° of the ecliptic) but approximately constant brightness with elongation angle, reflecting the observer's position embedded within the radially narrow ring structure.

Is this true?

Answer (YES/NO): NO